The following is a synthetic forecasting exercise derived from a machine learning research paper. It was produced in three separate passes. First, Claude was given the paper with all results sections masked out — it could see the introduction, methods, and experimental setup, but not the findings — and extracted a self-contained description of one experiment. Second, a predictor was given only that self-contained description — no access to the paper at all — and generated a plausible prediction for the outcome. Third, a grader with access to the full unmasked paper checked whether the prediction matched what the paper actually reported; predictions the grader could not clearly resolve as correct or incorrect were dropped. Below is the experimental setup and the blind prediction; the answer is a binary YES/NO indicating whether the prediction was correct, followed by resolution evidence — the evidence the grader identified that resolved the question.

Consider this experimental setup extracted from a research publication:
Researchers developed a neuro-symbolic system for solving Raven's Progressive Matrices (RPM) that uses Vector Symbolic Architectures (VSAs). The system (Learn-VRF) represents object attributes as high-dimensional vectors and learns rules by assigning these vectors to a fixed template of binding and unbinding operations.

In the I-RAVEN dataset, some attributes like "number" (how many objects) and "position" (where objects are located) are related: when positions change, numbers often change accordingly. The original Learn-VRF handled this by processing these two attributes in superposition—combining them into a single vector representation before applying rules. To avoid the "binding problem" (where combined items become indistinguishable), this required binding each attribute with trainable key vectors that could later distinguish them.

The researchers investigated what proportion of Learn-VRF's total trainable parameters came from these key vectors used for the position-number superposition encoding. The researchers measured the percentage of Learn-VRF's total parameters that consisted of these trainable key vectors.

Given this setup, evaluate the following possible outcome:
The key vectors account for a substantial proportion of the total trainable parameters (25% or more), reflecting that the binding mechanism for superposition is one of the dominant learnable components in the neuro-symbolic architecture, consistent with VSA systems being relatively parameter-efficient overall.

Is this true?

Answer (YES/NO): YES